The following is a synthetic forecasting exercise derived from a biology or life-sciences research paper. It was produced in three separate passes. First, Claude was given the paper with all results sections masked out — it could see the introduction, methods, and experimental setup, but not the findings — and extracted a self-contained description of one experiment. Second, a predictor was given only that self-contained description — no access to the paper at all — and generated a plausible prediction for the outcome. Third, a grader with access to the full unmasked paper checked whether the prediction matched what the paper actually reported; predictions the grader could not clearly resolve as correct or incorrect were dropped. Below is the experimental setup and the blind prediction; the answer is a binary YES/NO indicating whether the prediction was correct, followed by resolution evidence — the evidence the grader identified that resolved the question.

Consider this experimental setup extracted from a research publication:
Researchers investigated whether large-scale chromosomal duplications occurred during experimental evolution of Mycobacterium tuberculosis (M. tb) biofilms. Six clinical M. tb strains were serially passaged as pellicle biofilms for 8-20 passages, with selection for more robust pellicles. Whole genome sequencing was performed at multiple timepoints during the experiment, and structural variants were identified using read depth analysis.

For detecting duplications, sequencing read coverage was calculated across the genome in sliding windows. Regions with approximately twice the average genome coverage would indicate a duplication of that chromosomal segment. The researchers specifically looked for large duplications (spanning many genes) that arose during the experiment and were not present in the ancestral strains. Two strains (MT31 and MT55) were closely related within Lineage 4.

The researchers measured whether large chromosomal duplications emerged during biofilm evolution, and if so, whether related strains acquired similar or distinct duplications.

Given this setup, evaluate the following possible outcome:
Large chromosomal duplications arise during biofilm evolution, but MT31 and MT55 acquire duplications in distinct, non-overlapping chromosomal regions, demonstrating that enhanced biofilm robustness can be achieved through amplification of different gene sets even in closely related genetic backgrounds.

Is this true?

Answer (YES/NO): NO